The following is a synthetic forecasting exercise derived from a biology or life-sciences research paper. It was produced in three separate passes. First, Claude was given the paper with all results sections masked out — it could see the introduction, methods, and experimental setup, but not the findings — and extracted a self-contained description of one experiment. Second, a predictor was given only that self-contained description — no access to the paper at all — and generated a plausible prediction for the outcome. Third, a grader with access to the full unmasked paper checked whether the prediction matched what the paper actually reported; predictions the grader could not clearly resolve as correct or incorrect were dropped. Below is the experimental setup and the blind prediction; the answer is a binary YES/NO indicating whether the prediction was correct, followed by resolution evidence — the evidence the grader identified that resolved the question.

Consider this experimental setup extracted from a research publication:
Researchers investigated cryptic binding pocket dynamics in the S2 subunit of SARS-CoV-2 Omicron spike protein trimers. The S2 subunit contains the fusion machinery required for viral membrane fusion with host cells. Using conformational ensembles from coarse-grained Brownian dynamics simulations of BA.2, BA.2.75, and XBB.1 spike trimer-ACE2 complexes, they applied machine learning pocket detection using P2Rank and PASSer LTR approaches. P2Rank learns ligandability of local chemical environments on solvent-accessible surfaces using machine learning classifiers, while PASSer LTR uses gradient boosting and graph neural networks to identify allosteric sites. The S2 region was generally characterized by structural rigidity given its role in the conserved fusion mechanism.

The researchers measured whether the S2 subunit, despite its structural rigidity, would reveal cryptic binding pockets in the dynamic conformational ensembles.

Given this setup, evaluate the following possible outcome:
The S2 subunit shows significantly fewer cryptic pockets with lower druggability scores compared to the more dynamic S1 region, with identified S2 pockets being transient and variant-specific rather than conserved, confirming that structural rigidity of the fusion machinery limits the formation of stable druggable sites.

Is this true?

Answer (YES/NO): NO